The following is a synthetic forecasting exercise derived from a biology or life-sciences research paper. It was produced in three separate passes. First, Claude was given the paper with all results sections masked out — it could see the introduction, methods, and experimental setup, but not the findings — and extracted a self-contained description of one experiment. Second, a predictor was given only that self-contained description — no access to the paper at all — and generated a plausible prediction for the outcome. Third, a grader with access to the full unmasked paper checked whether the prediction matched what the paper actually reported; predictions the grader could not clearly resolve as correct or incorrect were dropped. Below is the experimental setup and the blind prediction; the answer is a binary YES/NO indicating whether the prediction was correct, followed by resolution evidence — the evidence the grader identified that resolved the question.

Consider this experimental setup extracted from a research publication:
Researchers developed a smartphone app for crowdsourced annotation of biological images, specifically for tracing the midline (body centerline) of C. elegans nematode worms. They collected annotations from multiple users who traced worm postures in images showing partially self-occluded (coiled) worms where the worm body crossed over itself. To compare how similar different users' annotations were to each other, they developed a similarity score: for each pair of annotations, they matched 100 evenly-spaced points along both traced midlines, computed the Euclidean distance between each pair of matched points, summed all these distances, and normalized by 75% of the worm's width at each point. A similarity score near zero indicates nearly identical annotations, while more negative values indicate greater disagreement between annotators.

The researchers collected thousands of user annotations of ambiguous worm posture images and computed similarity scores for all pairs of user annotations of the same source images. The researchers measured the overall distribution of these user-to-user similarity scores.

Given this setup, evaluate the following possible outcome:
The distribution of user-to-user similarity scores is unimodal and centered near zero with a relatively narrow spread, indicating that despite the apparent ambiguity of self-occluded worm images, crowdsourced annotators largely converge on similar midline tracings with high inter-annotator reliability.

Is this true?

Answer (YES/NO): NO